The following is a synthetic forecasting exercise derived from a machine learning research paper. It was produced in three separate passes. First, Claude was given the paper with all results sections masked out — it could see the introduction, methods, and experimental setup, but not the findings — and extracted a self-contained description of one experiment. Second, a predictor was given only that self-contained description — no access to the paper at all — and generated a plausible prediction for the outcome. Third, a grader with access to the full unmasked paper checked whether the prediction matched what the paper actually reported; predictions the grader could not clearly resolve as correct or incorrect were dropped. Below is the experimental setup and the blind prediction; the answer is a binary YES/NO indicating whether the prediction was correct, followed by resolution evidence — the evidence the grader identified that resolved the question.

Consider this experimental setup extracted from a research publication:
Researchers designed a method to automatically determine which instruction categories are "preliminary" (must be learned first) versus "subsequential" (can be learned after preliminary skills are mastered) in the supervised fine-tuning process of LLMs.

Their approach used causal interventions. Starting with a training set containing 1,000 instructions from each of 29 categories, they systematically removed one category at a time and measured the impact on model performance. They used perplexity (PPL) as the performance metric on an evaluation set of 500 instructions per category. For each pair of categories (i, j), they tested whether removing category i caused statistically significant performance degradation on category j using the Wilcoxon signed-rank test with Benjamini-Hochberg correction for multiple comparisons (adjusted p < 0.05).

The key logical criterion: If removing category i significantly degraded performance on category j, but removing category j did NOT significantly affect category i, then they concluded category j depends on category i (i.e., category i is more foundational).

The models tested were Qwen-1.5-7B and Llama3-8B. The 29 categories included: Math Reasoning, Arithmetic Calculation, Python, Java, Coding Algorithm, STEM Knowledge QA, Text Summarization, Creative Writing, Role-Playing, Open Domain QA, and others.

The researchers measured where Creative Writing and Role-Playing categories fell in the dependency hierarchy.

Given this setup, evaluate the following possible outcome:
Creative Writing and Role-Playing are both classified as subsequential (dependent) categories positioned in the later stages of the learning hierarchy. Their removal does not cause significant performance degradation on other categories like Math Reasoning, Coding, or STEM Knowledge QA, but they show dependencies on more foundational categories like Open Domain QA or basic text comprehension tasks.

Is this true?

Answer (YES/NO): NO